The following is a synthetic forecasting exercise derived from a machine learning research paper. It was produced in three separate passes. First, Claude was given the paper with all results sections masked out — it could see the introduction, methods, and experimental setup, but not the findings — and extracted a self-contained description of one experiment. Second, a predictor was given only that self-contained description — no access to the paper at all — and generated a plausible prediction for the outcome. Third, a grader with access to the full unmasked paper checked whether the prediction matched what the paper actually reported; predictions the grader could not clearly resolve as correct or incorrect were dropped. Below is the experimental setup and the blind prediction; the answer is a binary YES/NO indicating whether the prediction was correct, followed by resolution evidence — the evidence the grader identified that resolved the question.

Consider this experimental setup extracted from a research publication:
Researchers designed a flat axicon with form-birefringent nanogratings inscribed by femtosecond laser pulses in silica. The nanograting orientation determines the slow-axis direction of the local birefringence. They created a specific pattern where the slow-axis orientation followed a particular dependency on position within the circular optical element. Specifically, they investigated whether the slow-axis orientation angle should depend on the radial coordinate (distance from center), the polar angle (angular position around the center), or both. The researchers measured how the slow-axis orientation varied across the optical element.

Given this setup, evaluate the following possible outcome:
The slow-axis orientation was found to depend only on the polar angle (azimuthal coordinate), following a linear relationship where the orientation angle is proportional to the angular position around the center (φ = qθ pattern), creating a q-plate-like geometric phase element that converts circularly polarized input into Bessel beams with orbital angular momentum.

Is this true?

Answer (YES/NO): NO